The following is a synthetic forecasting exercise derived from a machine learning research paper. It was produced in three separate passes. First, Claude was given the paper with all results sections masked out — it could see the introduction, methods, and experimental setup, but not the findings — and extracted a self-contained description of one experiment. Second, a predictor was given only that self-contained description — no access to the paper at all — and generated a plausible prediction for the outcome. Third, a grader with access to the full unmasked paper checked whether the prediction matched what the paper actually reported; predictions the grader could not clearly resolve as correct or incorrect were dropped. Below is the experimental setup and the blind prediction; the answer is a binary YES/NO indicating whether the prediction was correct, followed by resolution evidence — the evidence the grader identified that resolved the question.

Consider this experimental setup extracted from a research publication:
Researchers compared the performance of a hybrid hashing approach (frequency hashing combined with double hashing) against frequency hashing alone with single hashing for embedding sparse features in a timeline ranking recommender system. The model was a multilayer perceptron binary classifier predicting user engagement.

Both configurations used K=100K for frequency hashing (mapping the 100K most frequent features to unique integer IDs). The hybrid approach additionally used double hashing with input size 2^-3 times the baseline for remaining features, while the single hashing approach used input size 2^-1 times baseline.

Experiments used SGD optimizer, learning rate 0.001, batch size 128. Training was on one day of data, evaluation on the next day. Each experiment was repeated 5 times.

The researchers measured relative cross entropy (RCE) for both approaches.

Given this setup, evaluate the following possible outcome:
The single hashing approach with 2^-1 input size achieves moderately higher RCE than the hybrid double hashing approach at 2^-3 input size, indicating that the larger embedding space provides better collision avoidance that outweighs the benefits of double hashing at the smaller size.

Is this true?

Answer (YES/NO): NO